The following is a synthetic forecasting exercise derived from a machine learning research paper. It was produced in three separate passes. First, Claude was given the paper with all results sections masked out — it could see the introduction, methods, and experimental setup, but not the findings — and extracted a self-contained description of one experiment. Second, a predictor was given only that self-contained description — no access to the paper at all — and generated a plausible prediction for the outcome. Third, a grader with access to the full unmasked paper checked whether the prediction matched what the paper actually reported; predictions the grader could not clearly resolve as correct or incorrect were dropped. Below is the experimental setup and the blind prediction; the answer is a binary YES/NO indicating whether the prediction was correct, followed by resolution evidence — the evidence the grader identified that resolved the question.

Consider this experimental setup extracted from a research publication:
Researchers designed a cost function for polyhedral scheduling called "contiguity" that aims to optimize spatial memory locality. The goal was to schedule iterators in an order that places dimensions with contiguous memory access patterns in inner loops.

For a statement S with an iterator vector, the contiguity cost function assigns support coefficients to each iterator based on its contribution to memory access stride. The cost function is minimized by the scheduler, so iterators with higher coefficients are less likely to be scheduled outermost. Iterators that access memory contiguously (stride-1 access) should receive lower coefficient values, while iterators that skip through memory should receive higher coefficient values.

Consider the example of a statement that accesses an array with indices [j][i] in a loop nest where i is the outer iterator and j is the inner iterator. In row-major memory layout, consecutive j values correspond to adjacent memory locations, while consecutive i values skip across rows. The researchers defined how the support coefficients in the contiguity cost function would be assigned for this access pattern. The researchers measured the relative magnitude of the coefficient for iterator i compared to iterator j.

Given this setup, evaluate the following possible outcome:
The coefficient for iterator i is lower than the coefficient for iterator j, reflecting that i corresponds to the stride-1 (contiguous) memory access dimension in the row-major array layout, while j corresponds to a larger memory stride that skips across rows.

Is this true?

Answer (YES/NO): NO